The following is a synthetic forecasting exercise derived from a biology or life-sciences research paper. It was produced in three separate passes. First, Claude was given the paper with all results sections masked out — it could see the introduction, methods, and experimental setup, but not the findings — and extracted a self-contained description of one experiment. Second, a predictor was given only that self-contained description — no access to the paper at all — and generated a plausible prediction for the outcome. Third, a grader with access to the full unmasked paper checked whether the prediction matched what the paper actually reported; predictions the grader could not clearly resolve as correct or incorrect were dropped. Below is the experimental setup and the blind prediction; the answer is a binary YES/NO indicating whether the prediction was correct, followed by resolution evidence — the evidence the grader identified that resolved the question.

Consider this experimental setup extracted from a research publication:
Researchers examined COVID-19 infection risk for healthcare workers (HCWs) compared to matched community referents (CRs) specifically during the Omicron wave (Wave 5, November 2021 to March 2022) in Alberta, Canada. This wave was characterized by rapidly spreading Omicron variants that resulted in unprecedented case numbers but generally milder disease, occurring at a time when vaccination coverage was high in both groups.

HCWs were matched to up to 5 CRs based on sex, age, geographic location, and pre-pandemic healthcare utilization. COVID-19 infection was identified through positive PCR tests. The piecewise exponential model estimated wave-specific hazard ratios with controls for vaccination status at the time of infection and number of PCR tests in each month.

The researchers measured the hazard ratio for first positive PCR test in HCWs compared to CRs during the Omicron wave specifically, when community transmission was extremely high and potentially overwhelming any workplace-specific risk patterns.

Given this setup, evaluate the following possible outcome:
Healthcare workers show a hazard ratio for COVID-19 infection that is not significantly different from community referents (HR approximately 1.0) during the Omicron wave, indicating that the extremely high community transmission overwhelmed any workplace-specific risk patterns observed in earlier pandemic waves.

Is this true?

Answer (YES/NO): NO